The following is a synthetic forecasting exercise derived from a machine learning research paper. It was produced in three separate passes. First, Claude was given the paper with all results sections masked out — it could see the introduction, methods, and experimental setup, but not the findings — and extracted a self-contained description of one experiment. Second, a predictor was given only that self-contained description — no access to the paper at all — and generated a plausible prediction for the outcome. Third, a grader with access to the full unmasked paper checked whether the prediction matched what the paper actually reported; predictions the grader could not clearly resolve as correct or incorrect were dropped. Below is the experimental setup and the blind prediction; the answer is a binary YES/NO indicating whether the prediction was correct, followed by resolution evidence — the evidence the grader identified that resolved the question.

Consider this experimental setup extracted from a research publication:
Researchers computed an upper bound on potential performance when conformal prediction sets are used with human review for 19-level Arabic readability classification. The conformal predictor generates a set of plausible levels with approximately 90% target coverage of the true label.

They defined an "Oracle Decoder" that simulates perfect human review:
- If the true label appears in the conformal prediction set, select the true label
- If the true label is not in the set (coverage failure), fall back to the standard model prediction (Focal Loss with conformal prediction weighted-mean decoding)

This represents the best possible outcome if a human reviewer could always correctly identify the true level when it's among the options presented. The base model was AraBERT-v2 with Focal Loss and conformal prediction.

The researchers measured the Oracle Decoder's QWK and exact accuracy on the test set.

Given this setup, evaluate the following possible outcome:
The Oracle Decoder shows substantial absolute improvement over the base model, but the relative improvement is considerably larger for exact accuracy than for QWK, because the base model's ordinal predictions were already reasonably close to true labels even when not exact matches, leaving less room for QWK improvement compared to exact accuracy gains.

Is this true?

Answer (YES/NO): YES